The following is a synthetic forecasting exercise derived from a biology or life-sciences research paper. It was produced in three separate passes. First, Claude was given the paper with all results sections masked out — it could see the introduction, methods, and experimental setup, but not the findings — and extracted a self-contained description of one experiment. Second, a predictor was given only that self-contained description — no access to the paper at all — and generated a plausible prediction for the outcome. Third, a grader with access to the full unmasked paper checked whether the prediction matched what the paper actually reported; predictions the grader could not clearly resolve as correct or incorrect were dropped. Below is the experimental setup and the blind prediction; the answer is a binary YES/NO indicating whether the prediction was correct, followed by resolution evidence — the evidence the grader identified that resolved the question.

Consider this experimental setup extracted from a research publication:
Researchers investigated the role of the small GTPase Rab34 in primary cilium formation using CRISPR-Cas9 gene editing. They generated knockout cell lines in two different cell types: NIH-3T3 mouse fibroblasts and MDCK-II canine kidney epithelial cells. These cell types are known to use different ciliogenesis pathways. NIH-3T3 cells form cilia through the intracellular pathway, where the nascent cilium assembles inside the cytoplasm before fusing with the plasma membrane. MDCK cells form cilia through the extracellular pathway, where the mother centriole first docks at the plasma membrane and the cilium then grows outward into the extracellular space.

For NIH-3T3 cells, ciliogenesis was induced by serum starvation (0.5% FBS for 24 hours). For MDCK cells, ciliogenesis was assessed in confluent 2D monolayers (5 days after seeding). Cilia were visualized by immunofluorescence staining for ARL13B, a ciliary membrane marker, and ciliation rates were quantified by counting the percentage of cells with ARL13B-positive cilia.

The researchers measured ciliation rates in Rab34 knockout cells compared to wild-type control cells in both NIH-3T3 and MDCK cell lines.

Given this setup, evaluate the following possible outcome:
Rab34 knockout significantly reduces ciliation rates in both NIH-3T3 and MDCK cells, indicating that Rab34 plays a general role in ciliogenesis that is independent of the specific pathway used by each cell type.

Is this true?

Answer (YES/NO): NO